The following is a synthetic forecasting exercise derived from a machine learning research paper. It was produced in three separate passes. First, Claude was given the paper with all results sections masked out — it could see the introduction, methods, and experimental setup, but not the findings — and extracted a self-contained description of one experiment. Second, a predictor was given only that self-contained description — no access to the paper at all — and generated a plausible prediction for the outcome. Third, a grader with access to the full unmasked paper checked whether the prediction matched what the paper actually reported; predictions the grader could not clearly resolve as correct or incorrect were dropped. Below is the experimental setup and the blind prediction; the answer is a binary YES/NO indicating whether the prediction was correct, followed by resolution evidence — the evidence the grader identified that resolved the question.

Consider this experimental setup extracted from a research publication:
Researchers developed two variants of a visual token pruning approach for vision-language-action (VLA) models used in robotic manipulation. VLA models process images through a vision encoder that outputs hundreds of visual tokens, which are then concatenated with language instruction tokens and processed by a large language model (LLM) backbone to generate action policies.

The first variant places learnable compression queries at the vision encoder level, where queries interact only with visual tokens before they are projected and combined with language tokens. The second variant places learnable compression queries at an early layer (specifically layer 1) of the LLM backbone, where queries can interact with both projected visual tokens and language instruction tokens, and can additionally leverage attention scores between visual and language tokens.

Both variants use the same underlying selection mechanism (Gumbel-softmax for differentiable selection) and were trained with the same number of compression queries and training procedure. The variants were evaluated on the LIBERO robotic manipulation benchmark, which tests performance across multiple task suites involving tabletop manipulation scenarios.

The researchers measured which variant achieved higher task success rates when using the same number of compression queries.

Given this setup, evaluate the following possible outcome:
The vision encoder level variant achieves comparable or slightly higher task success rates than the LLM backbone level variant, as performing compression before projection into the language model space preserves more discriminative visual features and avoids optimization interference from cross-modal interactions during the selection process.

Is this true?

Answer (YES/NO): NO